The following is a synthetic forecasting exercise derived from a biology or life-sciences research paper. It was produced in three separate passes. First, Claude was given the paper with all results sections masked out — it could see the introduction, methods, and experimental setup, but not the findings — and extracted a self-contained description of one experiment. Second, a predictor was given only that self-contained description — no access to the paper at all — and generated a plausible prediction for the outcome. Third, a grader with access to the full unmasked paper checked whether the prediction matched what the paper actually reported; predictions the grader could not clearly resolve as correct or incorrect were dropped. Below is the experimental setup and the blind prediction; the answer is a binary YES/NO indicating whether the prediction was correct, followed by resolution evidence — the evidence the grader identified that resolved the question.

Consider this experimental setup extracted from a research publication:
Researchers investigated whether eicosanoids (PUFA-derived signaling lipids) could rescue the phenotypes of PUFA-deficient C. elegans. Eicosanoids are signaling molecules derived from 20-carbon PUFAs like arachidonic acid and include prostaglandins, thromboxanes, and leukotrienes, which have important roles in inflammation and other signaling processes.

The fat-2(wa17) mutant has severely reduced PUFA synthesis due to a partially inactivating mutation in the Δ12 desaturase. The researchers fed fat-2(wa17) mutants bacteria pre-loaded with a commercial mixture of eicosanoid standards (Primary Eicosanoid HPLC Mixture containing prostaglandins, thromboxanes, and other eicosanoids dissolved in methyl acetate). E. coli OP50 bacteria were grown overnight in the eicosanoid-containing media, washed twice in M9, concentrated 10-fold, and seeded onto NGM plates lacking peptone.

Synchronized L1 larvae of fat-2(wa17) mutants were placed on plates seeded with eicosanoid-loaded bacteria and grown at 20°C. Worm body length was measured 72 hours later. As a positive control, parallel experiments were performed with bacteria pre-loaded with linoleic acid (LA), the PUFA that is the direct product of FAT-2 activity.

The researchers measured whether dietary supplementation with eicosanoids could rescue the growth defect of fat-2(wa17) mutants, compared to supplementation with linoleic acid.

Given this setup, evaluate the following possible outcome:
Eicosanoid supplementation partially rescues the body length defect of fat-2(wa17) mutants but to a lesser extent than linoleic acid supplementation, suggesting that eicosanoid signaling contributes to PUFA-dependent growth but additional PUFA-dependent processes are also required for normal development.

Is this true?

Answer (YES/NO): NO